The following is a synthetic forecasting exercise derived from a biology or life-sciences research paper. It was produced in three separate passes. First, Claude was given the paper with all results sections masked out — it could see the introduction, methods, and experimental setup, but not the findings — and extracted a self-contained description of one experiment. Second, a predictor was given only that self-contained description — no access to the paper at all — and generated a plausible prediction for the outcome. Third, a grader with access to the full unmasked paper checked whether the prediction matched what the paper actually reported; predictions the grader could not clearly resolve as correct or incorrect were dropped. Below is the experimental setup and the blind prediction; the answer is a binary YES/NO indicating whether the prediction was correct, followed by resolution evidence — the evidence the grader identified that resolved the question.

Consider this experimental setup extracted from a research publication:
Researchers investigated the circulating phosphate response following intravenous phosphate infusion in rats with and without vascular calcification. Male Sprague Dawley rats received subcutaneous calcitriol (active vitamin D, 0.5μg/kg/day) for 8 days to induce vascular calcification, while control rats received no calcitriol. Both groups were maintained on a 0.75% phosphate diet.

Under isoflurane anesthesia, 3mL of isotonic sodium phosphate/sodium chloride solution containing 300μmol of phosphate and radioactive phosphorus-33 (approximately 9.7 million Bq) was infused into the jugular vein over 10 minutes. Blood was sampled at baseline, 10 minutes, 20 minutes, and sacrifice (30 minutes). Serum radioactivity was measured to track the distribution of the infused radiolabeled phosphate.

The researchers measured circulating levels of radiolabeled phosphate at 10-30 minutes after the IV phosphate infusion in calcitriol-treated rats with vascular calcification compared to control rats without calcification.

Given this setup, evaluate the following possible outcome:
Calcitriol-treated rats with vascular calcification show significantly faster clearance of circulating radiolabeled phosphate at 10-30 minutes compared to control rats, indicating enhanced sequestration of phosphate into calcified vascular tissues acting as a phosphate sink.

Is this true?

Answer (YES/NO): YES